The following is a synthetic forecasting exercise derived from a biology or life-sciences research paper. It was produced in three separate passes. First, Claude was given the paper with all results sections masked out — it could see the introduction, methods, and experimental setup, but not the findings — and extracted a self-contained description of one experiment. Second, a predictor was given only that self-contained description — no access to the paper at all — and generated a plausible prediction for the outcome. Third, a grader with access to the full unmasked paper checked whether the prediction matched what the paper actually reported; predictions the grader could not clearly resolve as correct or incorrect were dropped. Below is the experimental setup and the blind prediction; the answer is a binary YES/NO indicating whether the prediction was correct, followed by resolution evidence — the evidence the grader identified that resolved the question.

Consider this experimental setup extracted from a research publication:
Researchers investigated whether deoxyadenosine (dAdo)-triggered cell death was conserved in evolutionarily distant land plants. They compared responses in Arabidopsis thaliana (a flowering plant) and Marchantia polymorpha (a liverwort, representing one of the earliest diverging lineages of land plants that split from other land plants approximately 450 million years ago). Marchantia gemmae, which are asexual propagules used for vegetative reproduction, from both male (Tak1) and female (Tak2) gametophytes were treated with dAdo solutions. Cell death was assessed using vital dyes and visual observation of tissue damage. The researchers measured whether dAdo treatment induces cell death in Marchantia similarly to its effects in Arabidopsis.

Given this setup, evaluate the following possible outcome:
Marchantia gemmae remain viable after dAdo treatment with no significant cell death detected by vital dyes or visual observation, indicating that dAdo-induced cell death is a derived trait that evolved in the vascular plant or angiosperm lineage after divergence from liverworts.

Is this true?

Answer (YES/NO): NO